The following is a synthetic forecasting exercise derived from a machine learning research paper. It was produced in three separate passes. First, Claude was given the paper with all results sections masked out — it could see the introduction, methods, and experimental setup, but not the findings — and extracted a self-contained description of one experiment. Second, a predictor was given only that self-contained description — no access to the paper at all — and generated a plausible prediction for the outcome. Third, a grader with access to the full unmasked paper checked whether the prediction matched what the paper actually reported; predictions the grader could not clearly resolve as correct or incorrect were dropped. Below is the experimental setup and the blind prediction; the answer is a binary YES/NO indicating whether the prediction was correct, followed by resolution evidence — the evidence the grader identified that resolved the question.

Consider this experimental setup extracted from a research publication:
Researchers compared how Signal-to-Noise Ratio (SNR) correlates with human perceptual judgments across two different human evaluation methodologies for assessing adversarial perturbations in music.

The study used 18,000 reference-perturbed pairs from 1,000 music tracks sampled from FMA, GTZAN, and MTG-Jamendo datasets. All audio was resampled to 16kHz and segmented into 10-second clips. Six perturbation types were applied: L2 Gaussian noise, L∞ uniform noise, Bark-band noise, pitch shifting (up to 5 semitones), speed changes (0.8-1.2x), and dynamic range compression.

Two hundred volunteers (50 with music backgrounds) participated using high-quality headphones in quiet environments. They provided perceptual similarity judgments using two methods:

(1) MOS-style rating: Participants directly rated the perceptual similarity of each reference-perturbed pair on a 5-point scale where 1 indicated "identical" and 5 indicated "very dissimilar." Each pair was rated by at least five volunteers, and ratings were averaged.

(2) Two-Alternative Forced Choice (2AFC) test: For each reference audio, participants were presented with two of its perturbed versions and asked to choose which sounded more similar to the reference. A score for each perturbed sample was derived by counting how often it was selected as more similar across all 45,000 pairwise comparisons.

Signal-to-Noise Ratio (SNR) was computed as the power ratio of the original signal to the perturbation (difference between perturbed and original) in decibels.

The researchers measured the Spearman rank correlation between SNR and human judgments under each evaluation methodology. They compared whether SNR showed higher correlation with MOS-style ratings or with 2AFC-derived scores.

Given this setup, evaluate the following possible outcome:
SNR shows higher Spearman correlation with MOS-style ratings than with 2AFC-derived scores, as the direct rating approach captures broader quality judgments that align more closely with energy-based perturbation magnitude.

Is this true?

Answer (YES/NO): NO